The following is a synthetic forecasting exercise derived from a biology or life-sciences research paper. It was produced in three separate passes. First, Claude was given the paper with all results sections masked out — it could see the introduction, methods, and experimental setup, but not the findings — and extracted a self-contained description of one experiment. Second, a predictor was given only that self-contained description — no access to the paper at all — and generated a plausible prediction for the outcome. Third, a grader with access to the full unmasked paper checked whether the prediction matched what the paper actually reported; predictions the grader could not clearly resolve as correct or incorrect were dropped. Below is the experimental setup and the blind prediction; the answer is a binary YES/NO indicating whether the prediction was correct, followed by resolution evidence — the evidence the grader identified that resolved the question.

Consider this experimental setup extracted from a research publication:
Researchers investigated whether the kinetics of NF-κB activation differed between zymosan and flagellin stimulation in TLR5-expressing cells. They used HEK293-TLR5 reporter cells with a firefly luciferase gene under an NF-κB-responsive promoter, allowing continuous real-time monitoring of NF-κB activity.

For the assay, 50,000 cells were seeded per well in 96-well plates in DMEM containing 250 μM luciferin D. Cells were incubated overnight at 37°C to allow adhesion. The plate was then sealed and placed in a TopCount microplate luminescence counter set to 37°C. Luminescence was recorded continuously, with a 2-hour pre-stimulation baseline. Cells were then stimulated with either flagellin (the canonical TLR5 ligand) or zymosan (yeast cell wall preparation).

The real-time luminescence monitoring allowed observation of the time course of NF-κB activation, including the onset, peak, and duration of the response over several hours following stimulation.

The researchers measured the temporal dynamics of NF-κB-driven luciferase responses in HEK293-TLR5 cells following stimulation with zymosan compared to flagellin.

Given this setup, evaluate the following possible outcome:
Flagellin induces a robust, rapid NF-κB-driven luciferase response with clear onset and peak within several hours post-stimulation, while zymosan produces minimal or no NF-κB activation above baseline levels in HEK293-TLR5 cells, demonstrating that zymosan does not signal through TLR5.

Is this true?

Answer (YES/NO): NO